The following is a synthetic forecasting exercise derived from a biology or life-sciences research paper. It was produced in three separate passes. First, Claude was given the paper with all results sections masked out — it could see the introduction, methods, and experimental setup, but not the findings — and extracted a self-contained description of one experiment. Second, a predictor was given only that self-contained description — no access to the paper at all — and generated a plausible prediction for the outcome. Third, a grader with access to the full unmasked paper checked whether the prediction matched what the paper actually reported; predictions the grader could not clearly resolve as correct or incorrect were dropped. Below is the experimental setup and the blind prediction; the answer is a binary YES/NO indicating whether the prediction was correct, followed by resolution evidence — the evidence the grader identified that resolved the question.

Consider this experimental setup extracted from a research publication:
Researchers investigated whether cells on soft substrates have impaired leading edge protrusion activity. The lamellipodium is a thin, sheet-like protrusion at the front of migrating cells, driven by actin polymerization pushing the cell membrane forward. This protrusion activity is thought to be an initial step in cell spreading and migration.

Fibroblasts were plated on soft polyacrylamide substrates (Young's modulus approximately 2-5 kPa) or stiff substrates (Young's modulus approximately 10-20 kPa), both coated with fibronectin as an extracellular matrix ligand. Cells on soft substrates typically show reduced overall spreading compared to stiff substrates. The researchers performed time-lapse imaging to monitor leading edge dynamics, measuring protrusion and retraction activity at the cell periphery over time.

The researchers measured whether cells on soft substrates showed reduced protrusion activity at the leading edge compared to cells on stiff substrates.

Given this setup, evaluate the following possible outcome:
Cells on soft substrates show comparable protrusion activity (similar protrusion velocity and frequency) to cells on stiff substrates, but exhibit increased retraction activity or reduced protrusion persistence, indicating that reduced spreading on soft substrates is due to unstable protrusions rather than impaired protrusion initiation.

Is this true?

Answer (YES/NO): YES